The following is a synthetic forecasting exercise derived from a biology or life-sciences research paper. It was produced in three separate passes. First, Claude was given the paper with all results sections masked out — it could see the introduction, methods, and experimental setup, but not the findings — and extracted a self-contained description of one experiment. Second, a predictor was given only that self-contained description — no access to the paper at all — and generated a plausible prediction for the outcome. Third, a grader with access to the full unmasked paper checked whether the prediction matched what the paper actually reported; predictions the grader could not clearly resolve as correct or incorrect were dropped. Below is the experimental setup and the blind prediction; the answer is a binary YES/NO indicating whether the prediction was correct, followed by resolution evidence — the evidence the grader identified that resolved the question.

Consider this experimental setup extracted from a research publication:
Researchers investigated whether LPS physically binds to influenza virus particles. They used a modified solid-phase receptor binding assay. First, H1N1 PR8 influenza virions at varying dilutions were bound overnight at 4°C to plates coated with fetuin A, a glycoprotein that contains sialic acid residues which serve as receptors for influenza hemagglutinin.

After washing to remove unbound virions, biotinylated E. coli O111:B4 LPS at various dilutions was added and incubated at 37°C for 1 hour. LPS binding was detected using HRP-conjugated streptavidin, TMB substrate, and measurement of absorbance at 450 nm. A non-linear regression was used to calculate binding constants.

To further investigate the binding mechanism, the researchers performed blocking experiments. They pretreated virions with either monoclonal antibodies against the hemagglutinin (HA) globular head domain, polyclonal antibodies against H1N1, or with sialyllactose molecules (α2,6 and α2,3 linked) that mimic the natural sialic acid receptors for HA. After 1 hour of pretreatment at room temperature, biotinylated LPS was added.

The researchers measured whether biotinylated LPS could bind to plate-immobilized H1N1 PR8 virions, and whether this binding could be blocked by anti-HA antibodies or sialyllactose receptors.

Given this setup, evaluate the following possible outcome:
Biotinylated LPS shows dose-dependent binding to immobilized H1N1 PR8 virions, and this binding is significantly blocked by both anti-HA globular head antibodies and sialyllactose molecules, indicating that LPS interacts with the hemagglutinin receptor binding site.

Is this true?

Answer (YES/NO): NO